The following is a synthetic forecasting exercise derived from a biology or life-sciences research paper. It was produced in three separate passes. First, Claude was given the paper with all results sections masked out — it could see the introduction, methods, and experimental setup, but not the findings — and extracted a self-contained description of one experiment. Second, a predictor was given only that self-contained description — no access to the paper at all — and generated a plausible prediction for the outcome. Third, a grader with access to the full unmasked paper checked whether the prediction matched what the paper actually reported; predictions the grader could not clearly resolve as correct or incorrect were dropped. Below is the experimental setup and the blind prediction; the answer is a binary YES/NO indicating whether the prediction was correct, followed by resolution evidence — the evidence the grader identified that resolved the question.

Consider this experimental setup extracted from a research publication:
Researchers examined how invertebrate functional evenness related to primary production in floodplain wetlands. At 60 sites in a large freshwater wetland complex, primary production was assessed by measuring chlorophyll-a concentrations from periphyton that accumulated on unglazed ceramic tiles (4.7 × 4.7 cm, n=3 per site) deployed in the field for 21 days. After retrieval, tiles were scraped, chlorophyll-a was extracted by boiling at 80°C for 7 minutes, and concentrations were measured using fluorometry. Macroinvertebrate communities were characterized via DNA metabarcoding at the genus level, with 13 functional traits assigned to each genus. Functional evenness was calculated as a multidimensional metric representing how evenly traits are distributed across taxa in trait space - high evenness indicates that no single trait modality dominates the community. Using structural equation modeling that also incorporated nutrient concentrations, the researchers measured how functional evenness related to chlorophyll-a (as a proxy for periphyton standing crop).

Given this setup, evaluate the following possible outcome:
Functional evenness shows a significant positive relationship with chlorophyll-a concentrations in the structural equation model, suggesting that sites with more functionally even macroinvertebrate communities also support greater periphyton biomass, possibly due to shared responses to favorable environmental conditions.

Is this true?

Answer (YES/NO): YES